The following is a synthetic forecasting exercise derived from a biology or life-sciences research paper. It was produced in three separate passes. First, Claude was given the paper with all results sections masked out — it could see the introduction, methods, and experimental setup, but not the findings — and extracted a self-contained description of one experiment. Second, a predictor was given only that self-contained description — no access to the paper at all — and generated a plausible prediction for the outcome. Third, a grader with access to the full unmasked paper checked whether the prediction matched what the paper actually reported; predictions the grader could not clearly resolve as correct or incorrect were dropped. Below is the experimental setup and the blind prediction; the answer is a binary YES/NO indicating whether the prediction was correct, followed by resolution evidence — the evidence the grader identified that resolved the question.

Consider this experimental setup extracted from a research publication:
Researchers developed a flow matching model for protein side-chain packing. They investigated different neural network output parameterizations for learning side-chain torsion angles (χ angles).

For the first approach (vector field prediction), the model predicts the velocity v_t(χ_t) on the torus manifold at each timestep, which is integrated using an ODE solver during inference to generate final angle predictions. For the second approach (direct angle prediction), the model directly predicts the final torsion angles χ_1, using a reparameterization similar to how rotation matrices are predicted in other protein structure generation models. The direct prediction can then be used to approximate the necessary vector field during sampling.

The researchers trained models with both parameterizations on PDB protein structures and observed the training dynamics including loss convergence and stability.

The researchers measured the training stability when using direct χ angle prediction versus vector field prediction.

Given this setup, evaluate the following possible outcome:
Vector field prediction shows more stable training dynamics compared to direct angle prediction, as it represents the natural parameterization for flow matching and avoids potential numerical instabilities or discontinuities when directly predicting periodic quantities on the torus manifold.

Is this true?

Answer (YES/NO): YES